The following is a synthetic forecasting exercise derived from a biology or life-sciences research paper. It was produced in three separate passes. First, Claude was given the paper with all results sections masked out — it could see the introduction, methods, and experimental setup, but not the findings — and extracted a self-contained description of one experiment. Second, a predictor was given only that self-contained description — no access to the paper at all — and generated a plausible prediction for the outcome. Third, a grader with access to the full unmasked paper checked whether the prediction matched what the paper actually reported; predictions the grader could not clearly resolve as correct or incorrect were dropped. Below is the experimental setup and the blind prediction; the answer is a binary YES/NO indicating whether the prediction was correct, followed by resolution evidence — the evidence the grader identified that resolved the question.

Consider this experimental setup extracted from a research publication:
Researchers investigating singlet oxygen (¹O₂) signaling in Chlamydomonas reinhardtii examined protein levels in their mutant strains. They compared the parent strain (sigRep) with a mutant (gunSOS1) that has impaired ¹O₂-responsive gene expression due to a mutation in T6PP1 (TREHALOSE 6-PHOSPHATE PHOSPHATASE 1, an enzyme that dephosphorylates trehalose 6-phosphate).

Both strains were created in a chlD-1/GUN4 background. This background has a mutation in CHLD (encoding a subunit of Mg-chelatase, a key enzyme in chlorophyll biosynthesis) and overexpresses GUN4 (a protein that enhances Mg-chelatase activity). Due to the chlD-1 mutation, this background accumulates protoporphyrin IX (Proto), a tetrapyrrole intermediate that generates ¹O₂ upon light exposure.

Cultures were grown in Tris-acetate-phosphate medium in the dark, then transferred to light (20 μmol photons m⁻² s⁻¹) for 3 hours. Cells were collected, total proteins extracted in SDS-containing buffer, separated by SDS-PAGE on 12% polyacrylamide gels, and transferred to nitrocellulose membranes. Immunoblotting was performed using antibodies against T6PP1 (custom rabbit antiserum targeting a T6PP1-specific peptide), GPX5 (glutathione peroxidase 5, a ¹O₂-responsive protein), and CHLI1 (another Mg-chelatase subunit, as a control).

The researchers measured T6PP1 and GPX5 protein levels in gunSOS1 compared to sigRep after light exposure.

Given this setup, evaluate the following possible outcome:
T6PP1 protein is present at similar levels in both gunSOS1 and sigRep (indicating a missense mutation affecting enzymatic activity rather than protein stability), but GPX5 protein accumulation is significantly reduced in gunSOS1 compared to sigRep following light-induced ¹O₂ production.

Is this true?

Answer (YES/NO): NO